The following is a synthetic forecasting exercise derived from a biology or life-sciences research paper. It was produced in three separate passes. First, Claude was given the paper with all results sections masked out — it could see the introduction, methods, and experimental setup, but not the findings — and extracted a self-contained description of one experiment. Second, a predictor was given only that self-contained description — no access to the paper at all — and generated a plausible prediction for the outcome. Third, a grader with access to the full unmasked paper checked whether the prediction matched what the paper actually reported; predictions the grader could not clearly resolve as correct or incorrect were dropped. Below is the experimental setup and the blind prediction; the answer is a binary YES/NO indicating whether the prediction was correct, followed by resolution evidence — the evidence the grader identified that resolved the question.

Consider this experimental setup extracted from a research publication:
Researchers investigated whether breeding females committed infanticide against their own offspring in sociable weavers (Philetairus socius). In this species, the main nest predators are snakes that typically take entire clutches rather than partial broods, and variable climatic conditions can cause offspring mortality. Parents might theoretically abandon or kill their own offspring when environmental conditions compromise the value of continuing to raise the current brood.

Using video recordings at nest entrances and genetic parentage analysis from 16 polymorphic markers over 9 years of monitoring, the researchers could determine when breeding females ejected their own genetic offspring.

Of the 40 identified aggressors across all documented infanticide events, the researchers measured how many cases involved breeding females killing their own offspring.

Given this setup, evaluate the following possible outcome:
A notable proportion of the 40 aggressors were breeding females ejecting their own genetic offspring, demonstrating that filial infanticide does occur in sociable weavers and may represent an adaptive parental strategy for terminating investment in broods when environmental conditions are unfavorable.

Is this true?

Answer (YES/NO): NO